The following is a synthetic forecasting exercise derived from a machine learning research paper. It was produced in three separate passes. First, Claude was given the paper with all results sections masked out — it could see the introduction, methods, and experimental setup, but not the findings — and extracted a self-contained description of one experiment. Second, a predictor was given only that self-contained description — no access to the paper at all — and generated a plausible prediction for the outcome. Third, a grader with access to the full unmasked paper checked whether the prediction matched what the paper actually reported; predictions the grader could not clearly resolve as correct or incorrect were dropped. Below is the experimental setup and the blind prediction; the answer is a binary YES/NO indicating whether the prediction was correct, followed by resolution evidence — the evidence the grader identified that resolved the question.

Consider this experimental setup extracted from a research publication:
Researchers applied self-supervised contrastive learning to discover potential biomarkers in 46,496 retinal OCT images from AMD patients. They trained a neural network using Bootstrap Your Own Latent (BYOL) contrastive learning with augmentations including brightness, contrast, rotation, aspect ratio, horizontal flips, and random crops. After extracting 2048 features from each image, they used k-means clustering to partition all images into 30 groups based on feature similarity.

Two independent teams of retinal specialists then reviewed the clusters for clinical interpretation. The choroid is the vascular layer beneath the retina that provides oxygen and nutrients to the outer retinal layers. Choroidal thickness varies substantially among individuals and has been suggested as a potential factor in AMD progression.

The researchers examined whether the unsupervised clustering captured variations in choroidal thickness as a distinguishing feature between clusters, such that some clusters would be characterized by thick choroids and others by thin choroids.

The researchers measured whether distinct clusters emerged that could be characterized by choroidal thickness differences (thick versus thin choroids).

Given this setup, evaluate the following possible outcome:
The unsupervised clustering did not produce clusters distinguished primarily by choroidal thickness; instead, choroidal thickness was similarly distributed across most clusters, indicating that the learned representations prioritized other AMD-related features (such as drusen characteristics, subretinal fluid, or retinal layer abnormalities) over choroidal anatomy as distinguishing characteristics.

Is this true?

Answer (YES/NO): NO